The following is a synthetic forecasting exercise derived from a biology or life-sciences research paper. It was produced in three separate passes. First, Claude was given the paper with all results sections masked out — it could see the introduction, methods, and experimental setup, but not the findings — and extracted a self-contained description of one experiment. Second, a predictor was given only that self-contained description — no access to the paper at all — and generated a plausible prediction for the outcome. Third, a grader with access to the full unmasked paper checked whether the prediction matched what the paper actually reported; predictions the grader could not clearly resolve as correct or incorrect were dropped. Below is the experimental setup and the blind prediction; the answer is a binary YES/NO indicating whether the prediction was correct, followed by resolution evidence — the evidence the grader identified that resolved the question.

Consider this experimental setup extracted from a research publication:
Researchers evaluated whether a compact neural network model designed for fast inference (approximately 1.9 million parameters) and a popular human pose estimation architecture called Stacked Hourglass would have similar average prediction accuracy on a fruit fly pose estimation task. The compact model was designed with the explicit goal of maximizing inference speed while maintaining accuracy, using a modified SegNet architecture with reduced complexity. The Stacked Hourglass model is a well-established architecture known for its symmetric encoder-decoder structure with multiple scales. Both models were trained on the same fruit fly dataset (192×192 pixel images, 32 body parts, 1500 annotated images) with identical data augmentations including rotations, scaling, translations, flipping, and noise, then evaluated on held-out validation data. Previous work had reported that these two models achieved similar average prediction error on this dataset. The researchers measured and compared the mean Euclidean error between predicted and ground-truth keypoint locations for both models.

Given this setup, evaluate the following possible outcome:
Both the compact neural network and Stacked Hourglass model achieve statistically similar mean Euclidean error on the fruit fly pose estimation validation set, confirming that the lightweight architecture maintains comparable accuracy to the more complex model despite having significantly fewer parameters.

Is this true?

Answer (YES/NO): YES